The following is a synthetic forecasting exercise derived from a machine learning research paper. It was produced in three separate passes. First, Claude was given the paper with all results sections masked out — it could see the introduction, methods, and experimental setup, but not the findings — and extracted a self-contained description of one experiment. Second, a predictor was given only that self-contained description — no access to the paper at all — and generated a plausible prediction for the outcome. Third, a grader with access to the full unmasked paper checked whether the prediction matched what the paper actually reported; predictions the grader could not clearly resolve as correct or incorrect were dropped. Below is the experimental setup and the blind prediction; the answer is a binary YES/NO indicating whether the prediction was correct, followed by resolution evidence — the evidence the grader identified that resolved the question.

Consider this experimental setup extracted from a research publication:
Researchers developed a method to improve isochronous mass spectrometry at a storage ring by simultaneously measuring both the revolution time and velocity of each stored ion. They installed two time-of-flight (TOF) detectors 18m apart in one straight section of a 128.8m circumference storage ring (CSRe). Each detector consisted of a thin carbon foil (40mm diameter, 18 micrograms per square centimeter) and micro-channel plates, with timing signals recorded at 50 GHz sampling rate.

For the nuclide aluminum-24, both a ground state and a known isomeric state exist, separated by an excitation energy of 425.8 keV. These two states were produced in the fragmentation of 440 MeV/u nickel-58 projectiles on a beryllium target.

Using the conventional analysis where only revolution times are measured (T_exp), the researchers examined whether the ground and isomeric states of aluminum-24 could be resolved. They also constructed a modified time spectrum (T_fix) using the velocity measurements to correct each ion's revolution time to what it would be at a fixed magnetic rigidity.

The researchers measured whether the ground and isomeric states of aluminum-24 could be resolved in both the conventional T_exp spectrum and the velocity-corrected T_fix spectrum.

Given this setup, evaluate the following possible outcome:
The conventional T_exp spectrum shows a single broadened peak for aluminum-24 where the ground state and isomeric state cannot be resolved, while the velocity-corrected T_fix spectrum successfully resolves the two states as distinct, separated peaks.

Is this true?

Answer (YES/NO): YES